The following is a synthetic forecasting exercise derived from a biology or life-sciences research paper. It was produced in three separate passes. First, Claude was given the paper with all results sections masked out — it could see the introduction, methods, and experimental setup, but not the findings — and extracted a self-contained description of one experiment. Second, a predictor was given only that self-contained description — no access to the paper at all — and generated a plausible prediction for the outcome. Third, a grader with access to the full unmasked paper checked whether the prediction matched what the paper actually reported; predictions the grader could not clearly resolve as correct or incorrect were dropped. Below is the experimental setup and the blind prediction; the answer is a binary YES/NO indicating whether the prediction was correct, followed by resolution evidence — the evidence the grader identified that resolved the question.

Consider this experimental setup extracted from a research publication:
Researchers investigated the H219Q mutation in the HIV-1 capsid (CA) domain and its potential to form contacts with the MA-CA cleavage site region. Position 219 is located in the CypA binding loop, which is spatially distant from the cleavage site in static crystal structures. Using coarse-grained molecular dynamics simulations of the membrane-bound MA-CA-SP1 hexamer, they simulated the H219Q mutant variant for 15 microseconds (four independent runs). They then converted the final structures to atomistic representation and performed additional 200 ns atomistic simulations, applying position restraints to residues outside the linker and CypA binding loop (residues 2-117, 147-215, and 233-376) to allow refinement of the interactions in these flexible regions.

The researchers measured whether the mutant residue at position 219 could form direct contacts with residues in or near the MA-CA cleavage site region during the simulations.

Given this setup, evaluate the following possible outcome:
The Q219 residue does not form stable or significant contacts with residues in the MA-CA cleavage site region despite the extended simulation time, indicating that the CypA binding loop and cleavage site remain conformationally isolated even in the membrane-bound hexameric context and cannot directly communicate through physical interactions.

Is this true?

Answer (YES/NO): NO